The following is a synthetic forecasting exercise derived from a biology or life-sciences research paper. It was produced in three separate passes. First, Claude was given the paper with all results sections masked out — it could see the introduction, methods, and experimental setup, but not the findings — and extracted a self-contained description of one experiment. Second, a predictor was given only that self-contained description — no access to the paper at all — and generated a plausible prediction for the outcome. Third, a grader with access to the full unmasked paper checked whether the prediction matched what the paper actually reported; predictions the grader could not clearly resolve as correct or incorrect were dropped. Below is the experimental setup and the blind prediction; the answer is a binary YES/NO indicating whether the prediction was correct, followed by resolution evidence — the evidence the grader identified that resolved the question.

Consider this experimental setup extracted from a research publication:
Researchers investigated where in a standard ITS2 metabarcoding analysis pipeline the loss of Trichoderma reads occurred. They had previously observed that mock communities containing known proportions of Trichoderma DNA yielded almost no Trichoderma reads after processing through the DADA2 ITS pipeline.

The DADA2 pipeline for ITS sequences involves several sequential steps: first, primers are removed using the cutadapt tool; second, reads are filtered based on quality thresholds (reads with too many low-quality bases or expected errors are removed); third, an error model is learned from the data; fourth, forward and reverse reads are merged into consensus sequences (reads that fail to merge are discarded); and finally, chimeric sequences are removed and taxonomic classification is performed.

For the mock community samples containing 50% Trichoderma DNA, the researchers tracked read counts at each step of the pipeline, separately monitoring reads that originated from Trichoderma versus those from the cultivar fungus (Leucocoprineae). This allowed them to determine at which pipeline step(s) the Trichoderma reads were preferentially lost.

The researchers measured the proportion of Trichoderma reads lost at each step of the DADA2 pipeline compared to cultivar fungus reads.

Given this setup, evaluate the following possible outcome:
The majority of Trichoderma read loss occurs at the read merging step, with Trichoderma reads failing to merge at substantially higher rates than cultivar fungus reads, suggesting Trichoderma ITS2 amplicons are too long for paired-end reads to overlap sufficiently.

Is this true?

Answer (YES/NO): NO